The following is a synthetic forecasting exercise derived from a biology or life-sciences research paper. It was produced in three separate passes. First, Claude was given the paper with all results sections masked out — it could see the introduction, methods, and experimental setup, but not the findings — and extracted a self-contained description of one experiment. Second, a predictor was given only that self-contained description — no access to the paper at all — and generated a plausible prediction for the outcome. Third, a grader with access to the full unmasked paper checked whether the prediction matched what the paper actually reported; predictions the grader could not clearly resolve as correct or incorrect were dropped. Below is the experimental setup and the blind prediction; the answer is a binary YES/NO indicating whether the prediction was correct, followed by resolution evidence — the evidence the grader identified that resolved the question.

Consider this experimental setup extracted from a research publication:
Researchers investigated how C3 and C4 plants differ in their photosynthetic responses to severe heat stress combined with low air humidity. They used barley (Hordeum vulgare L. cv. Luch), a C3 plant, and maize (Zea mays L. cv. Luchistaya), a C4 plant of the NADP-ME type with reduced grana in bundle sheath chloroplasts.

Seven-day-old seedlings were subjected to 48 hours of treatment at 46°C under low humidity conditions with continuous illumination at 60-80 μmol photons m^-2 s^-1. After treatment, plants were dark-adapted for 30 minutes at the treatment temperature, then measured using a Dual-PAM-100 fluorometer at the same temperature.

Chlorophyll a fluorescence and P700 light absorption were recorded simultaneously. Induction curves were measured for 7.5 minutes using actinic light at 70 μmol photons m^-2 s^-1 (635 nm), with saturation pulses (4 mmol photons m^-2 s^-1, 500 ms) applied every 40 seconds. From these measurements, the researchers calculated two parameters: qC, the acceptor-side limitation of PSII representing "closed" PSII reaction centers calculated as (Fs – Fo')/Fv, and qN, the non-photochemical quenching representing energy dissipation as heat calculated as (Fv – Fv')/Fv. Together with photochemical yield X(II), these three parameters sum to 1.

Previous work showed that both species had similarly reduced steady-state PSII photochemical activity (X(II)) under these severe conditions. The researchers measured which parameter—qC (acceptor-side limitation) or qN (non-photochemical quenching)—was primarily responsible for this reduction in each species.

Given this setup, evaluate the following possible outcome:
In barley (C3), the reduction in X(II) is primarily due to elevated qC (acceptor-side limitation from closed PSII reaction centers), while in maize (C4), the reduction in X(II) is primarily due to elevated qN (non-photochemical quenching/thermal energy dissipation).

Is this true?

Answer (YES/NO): NO